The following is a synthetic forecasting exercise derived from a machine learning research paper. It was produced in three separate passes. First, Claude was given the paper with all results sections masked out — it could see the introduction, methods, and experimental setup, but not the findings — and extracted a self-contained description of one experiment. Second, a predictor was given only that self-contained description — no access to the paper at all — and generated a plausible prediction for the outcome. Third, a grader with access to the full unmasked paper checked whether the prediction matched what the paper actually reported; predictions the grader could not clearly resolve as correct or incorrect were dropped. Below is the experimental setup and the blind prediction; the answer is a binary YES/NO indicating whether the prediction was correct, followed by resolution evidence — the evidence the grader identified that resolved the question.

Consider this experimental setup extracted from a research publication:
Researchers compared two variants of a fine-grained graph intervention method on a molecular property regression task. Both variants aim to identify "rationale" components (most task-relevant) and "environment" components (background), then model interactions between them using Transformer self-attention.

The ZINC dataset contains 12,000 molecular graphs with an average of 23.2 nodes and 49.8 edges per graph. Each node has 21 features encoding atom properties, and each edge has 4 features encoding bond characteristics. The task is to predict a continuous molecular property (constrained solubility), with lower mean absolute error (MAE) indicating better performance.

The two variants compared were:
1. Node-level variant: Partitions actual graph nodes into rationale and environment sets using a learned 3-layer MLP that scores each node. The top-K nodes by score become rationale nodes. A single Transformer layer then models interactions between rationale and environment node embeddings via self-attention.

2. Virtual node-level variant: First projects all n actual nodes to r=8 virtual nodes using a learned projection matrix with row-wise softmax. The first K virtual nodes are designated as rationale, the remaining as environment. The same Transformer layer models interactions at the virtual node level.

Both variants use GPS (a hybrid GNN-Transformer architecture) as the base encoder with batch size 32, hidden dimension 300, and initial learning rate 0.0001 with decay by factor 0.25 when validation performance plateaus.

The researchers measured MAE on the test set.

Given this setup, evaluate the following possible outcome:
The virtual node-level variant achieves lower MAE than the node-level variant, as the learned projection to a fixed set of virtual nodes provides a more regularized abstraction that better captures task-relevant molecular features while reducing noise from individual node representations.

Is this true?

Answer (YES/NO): YES